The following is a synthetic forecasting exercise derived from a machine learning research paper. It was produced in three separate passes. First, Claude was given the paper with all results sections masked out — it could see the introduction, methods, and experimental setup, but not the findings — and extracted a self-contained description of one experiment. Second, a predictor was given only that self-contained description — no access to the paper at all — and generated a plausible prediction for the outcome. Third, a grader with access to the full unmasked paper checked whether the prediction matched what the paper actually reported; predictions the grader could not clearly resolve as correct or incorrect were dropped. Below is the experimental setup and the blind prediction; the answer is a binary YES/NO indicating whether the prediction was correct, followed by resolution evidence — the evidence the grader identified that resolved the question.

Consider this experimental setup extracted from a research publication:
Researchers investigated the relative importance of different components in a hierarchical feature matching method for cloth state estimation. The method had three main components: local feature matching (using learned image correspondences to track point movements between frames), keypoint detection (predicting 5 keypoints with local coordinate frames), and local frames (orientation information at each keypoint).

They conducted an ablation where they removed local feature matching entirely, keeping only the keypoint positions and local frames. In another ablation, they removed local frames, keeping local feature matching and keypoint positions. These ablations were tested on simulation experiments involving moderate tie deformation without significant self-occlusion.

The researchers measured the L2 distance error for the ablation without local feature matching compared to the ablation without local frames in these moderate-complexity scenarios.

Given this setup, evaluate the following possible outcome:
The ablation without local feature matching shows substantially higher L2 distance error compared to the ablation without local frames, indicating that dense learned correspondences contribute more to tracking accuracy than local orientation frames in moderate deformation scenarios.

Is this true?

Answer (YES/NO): YES